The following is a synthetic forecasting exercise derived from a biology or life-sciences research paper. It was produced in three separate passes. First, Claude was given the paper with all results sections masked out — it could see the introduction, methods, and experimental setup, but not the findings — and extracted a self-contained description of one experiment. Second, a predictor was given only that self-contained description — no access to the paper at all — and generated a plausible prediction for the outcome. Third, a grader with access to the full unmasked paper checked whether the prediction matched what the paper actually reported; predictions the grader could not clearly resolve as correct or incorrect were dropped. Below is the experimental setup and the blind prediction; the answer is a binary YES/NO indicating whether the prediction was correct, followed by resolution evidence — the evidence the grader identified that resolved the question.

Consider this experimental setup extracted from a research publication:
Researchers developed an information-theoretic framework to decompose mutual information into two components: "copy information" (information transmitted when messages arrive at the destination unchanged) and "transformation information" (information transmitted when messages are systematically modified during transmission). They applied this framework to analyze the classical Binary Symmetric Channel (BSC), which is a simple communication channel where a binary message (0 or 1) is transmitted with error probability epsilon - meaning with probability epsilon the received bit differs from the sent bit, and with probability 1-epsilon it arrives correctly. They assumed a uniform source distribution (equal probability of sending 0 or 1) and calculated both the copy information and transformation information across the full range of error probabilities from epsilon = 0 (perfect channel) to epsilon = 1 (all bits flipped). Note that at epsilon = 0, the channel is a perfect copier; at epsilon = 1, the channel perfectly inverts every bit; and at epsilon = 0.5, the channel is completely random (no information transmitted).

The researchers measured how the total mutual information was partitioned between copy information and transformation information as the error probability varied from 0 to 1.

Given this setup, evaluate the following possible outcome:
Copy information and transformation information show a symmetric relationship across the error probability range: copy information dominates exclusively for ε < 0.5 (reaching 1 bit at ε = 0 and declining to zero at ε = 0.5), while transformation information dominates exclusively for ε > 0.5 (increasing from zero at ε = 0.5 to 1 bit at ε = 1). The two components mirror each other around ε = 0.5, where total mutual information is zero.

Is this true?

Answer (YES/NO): YES